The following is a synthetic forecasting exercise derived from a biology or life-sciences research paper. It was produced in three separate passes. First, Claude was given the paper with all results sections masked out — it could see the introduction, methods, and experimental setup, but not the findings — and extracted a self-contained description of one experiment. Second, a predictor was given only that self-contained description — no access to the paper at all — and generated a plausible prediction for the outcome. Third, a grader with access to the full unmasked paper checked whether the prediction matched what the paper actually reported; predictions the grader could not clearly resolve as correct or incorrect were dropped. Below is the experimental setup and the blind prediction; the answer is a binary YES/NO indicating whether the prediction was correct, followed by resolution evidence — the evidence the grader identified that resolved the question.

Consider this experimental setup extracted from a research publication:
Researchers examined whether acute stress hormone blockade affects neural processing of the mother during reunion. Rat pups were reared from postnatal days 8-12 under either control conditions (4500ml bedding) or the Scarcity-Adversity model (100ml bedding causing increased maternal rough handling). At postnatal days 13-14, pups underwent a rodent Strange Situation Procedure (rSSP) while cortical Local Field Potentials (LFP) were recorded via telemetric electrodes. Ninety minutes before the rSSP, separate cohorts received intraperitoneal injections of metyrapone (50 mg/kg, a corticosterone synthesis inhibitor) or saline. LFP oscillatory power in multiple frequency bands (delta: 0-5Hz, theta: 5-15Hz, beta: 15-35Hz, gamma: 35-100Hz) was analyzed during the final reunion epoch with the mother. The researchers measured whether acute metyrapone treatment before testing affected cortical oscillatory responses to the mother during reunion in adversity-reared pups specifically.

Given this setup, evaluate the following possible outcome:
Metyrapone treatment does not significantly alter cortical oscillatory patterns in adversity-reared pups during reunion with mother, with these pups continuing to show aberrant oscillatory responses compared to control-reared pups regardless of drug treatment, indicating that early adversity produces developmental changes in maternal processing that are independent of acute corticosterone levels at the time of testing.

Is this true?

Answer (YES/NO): NO